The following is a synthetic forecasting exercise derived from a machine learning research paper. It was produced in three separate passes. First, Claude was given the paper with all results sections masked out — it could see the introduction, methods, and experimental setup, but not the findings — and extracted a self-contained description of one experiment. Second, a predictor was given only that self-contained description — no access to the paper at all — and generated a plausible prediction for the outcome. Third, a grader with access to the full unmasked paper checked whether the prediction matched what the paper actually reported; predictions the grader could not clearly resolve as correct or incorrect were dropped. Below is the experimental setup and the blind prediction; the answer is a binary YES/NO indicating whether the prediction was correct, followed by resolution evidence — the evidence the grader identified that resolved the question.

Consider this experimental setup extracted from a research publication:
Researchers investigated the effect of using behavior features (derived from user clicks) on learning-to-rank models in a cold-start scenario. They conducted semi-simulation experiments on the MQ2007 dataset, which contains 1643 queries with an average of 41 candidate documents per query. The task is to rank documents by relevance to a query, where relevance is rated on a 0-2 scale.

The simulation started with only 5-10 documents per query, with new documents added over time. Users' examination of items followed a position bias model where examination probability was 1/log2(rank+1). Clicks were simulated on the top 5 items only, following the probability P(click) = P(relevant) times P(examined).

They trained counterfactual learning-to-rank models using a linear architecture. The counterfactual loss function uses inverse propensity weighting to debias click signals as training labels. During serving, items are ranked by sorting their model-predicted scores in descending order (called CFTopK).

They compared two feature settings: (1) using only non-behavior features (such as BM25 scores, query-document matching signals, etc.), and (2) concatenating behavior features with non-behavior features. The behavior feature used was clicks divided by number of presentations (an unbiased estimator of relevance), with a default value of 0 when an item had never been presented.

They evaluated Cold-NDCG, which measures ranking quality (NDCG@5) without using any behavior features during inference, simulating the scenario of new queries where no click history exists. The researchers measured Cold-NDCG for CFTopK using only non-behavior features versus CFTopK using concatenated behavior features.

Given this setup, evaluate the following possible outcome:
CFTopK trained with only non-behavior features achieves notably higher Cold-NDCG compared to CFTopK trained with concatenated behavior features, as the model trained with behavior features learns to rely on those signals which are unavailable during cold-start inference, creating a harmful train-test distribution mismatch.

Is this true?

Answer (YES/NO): YES